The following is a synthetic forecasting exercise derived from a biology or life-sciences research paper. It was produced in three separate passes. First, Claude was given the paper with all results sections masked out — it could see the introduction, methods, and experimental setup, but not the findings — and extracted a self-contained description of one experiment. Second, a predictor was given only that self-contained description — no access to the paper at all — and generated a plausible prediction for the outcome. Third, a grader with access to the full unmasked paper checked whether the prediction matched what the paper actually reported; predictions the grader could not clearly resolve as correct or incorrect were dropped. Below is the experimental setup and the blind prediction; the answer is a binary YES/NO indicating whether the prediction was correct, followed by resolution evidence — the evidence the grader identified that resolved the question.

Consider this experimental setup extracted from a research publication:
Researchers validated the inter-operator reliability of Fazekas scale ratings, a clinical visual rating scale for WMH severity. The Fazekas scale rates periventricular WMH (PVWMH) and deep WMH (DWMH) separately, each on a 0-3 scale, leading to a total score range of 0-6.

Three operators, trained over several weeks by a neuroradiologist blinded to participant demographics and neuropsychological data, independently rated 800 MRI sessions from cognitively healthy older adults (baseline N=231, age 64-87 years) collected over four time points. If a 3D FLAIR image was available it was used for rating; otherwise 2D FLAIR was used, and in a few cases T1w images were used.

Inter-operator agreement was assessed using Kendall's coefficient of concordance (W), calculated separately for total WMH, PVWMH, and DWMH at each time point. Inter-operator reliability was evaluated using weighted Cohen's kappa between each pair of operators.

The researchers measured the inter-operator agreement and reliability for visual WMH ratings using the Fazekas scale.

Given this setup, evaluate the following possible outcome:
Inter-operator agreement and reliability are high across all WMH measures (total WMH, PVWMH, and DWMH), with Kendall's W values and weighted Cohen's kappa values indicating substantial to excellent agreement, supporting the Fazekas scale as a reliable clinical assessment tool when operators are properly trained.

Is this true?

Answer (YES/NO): YES